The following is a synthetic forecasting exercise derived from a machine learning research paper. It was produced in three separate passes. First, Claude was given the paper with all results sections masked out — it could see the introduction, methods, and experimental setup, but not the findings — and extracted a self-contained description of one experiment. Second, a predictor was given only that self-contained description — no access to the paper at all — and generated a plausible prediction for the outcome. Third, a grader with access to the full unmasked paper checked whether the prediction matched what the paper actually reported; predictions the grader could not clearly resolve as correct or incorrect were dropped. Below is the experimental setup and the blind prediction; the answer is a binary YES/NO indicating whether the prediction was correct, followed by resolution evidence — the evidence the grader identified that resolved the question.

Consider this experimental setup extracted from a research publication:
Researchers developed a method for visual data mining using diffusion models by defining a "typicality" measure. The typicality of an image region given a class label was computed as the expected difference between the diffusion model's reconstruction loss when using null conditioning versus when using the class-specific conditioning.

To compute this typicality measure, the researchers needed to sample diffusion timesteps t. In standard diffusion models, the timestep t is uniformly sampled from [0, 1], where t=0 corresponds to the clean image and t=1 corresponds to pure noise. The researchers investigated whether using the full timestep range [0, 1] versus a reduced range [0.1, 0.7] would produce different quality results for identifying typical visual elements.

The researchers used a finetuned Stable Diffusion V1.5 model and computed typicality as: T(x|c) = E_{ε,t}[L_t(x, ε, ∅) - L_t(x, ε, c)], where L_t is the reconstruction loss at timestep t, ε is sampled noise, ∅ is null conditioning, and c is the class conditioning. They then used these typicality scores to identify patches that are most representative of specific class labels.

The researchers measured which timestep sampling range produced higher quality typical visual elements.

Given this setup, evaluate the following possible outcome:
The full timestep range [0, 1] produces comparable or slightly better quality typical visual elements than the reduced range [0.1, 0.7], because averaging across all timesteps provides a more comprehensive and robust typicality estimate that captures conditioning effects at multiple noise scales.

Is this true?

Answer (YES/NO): NO